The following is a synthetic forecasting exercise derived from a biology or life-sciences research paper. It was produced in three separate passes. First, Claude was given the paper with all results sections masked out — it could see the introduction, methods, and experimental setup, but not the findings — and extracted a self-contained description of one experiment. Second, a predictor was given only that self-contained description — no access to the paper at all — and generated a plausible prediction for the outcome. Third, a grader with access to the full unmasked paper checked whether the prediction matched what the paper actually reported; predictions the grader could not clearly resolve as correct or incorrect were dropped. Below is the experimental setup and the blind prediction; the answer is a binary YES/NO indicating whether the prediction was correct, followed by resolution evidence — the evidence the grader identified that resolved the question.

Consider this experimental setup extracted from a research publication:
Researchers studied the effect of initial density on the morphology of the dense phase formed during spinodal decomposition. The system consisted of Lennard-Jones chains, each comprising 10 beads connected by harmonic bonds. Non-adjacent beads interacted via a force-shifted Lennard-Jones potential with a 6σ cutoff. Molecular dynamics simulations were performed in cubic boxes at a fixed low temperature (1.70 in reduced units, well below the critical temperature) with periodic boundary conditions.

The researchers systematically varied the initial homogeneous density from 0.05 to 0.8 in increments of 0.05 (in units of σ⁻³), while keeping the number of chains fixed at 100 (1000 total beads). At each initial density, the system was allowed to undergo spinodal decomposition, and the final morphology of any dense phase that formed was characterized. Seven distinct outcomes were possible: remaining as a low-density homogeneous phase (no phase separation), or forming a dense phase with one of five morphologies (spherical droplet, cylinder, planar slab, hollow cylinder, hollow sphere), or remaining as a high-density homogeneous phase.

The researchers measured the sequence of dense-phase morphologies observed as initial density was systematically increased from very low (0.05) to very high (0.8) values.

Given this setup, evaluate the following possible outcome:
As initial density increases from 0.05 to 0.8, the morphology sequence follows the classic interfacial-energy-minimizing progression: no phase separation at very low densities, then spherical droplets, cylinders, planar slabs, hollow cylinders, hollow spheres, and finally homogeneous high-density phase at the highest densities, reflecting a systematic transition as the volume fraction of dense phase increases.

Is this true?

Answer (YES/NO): YES